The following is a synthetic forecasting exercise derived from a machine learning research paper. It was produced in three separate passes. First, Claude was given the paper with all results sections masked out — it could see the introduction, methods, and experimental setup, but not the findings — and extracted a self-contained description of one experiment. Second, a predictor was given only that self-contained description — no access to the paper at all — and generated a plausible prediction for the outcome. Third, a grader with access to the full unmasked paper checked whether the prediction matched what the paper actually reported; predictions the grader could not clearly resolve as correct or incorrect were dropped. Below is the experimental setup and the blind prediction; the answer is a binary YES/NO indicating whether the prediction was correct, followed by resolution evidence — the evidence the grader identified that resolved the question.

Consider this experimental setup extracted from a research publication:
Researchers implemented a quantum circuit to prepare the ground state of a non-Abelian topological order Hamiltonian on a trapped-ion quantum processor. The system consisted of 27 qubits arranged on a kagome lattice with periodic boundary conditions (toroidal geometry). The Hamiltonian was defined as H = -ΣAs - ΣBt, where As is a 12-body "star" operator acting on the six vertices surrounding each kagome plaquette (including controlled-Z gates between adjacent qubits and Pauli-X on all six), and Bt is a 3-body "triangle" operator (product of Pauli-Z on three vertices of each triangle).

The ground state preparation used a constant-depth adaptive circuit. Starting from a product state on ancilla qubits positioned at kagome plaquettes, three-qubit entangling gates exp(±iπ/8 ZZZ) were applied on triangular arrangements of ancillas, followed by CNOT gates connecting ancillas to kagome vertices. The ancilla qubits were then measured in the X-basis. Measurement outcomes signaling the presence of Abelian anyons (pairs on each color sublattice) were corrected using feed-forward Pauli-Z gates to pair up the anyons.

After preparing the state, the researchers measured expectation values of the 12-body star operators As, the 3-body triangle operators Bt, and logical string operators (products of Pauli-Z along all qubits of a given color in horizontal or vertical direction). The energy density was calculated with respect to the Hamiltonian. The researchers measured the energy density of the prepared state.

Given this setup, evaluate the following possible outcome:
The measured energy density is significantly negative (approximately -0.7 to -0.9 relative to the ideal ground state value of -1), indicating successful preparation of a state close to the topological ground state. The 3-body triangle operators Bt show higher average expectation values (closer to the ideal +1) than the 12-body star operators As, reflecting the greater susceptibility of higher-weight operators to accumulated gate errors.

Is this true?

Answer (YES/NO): NO